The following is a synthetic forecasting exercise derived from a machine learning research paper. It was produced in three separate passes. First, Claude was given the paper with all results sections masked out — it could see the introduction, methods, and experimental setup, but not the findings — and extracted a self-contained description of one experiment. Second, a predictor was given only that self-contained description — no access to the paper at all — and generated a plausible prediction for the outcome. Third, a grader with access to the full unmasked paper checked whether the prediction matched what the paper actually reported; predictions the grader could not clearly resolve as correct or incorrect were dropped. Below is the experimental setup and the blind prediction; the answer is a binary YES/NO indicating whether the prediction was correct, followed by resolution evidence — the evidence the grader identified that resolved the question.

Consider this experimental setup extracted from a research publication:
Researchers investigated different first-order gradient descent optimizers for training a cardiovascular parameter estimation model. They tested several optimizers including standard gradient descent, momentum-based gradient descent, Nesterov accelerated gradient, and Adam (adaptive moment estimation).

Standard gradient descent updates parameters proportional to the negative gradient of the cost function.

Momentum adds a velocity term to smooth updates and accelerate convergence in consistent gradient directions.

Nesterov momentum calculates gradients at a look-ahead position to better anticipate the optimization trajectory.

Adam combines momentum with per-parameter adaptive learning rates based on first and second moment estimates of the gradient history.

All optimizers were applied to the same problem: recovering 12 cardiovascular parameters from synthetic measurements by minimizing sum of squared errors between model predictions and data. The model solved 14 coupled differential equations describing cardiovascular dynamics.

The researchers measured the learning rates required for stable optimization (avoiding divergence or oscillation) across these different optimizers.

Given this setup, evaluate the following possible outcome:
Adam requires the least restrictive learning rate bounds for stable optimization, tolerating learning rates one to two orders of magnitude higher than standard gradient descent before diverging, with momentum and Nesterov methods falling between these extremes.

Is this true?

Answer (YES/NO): NO